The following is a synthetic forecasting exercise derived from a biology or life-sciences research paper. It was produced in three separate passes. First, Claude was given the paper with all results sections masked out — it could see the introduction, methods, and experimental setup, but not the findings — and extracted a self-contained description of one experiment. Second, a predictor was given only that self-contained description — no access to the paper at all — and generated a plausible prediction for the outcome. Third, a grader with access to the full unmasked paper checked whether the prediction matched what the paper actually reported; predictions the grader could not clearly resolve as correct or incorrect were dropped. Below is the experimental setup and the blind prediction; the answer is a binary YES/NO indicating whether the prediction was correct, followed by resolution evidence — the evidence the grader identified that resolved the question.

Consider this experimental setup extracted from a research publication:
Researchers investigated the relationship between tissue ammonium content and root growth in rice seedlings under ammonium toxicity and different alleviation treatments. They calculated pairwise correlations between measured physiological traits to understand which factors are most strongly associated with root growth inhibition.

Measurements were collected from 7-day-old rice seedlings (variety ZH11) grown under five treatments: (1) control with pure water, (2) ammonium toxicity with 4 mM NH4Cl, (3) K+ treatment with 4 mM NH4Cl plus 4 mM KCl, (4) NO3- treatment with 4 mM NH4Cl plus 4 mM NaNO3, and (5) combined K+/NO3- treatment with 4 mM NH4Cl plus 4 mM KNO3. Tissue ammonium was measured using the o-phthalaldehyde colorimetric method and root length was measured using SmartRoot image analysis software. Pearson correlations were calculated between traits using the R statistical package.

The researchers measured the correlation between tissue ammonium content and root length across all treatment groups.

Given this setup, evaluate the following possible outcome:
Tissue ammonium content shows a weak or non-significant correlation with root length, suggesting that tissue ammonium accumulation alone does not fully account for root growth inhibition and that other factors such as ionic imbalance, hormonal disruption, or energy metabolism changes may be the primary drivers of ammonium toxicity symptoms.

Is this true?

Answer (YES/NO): YES